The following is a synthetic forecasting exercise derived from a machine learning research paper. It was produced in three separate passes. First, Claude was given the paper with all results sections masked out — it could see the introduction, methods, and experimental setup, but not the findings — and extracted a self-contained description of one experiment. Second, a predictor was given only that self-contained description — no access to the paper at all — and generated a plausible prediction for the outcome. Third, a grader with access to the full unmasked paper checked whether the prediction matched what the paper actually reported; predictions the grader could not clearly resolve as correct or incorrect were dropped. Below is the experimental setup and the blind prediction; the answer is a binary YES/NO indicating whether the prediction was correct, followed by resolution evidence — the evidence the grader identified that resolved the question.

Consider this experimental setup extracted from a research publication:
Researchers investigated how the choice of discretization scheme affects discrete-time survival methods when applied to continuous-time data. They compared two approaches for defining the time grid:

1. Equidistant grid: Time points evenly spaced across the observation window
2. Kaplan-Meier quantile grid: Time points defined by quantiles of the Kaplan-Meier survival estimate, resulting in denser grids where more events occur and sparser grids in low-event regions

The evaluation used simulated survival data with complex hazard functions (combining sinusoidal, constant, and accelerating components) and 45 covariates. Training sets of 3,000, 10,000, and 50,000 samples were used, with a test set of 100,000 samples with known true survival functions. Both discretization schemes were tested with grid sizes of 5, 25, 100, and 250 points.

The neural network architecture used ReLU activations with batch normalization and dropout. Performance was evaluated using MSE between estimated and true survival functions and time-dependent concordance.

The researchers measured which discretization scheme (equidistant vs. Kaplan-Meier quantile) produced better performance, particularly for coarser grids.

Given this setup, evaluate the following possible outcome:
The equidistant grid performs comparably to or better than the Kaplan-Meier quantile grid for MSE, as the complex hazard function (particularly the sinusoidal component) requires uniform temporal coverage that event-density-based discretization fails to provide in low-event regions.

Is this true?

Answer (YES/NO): NO